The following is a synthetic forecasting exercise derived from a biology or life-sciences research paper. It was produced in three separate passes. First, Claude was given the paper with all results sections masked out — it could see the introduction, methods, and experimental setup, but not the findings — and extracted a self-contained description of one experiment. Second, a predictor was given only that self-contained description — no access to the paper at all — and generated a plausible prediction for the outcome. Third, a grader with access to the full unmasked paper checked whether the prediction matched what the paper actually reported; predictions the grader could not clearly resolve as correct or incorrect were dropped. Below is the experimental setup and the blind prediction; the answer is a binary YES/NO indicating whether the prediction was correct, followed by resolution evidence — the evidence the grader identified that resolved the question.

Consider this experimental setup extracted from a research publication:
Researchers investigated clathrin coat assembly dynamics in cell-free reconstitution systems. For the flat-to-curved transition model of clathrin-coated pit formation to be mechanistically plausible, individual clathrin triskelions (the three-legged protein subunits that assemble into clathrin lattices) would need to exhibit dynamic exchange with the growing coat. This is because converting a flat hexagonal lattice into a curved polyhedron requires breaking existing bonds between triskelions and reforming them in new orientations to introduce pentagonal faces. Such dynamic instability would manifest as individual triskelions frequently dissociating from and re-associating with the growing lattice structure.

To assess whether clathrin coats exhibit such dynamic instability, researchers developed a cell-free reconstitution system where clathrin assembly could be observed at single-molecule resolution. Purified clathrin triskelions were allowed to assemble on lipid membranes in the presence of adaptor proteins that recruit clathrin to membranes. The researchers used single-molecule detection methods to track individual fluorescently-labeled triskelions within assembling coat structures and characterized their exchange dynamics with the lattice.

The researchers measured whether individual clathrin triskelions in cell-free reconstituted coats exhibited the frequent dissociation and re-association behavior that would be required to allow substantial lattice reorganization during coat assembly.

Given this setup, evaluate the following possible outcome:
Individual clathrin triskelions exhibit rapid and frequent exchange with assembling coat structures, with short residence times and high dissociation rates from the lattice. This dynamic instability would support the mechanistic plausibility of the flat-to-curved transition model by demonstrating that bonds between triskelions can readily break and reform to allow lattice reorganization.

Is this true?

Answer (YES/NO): NO